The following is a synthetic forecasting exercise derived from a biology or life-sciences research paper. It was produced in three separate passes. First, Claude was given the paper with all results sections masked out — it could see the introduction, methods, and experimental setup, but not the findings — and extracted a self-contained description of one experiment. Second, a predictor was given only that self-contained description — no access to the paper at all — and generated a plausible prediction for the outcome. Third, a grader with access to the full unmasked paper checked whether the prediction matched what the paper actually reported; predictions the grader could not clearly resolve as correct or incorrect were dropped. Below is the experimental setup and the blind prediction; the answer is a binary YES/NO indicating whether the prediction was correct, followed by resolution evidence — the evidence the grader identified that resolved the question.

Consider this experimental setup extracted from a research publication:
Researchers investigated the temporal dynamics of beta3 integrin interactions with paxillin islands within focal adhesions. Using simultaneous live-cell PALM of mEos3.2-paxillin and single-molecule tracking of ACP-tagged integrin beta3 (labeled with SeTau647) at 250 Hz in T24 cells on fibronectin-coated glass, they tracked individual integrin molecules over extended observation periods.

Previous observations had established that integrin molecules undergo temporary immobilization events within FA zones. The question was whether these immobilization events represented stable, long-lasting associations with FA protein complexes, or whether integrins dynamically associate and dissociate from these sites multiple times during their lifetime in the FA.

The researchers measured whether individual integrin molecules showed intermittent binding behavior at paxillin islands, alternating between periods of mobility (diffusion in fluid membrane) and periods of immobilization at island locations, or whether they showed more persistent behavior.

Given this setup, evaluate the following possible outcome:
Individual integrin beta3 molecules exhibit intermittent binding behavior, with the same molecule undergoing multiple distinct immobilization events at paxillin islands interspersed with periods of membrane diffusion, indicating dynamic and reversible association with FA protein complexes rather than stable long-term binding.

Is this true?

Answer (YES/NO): YES